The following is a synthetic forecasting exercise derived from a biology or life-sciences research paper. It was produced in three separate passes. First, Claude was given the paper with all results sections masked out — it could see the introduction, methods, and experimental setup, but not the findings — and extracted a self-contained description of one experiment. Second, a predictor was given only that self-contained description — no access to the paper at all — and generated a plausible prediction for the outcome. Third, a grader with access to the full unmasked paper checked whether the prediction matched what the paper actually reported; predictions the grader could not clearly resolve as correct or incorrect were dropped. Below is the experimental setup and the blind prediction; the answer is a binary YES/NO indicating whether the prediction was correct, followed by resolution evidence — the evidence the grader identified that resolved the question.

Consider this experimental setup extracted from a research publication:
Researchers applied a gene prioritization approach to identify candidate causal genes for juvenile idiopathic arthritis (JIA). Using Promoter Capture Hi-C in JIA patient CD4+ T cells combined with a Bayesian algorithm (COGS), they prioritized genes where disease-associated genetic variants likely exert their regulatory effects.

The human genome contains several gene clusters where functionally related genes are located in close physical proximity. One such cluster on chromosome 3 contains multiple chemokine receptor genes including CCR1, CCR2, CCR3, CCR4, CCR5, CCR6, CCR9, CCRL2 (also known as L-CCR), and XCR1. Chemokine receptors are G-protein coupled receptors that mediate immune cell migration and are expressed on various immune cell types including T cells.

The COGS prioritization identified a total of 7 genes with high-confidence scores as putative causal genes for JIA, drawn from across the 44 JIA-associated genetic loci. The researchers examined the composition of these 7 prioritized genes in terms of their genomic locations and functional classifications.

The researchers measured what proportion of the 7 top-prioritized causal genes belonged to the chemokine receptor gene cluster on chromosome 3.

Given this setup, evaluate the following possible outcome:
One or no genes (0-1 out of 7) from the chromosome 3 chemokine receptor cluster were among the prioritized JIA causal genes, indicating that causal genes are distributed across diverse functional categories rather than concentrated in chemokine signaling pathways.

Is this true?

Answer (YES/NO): NO